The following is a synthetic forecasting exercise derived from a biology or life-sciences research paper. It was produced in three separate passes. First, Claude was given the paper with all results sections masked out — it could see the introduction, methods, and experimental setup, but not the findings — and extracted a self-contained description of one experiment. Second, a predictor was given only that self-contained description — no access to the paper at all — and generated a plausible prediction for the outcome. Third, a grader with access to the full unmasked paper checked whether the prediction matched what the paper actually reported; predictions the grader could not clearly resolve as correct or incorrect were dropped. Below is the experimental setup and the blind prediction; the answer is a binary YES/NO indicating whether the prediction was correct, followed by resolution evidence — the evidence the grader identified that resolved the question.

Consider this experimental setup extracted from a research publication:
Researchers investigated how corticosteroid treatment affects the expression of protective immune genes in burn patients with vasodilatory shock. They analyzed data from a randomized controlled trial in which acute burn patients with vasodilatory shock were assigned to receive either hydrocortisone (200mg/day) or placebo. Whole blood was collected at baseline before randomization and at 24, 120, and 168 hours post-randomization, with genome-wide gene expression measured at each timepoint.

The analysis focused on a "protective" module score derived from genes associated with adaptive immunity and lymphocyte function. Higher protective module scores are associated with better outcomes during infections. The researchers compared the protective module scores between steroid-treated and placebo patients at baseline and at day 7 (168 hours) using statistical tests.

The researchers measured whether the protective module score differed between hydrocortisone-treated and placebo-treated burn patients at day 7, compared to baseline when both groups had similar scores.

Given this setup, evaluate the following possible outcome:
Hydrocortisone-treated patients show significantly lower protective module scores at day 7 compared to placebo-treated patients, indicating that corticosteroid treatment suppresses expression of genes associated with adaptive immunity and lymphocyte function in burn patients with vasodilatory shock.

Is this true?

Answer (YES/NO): YES